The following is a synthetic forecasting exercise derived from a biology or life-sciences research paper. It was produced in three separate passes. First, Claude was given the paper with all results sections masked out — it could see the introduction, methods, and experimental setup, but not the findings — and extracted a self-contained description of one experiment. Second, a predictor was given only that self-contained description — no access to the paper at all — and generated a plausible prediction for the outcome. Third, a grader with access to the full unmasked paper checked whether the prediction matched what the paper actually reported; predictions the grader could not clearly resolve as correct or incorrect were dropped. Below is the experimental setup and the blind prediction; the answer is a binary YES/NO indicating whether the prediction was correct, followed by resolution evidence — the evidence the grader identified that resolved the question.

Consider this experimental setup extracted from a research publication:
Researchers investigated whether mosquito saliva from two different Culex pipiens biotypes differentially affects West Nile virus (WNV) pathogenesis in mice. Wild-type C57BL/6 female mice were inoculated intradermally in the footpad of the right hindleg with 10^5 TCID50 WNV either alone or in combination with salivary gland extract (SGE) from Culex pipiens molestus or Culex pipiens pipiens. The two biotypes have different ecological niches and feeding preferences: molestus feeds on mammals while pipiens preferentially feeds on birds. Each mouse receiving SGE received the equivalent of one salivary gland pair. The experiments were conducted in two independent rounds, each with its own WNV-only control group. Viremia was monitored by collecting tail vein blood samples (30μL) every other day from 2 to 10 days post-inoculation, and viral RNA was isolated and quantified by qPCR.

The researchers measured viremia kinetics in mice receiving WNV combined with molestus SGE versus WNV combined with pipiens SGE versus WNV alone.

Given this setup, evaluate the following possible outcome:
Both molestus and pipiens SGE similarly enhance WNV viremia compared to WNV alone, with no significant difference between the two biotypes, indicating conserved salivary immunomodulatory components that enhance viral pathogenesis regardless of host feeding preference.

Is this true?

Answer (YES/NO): NO